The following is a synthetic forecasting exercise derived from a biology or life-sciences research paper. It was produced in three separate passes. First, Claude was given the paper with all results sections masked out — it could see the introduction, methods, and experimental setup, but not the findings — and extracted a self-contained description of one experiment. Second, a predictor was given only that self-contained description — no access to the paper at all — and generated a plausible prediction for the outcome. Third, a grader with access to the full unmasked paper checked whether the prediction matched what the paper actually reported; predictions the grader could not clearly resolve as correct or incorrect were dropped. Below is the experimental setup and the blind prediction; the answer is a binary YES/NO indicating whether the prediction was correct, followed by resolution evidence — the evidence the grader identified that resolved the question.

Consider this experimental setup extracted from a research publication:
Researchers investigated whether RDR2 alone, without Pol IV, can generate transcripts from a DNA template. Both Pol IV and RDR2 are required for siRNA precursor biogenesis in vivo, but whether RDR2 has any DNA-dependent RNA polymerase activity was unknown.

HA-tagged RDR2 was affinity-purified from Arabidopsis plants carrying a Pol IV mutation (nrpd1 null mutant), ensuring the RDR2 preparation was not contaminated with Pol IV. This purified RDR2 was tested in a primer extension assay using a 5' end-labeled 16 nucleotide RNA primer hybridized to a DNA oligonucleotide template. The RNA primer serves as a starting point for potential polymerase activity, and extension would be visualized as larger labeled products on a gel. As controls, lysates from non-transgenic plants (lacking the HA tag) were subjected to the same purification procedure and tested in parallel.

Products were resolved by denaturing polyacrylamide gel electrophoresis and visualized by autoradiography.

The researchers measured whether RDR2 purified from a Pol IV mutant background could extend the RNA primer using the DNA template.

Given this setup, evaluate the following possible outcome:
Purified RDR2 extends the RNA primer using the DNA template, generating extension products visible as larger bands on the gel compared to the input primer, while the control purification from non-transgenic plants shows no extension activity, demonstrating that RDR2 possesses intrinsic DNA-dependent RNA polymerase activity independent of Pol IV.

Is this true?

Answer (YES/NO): NO